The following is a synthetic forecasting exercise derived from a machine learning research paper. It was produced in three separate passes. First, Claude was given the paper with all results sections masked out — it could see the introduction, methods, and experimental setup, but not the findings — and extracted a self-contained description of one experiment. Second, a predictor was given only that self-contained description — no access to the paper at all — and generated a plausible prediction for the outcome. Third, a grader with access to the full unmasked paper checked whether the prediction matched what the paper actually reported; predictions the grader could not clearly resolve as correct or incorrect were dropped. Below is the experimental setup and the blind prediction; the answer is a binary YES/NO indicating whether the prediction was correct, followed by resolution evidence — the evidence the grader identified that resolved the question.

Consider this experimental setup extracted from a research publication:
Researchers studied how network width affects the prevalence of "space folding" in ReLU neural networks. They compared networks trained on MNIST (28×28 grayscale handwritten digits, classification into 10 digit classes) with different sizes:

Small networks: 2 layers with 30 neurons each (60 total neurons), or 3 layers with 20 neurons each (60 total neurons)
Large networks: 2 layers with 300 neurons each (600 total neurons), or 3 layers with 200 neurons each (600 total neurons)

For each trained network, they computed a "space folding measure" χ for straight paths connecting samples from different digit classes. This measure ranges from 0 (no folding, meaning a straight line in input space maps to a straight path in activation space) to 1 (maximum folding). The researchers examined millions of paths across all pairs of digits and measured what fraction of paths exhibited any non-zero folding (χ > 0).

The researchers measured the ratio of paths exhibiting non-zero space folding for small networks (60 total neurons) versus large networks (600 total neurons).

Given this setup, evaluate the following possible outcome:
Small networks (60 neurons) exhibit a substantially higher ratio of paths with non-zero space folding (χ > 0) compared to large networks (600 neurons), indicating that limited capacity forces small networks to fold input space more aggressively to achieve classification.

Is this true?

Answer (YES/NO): NO